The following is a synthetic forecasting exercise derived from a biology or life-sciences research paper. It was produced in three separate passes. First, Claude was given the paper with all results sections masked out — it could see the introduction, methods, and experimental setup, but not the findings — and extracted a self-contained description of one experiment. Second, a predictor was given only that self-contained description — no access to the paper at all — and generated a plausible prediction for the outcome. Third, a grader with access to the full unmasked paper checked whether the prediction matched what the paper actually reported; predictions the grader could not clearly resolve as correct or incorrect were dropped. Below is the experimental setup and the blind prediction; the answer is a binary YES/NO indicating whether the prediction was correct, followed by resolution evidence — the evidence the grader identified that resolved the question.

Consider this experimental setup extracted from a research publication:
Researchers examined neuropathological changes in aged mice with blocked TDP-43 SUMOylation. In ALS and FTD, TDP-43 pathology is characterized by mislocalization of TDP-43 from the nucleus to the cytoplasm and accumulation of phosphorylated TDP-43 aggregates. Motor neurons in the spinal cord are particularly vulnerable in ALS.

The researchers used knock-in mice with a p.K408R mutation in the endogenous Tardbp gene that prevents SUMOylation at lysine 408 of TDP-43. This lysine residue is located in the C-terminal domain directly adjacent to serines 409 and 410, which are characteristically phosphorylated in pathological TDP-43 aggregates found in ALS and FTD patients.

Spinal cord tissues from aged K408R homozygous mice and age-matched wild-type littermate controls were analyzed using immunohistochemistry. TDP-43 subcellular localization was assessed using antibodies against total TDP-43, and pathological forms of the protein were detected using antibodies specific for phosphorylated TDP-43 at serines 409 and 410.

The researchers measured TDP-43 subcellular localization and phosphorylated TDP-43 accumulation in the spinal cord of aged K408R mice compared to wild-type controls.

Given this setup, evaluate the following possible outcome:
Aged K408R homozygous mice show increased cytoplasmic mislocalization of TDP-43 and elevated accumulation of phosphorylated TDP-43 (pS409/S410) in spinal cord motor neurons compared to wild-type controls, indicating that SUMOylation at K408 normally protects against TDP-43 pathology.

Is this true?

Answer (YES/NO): YES